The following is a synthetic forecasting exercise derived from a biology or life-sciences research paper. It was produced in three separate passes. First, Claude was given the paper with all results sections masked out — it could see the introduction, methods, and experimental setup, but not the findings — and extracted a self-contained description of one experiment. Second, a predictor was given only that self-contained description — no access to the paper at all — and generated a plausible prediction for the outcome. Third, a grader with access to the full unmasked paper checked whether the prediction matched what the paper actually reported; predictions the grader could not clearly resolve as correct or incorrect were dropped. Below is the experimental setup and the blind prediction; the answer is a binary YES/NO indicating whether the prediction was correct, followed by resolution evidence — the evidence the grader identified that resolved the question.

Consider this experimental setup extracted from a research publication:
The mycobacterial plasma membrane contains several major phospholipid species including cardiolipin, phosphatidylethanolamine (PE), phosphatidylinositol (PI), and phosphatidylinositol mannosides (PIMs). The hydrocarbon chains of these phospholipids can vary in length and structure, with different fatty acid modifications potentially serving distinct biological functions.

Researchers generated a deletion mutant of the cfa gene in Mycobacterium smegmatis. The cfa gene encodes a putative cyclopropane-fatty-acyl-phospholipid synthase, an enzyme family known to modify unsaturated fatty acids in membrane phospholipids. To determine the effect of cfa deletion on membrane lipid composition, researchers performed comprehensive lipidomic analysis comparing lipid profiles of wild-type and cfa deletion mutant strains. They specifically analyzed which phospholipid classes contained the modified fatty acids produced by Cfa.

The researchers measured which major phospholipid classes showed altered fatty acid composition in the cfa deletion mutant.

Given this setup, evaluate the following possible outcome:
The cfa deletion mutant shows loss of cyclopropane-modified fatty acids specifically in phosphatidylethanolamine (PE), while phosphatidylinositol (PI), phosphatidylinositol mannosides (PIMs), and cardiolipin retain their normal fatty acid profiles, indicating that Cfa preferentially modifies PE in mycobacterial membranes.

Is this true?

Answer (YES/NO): NO